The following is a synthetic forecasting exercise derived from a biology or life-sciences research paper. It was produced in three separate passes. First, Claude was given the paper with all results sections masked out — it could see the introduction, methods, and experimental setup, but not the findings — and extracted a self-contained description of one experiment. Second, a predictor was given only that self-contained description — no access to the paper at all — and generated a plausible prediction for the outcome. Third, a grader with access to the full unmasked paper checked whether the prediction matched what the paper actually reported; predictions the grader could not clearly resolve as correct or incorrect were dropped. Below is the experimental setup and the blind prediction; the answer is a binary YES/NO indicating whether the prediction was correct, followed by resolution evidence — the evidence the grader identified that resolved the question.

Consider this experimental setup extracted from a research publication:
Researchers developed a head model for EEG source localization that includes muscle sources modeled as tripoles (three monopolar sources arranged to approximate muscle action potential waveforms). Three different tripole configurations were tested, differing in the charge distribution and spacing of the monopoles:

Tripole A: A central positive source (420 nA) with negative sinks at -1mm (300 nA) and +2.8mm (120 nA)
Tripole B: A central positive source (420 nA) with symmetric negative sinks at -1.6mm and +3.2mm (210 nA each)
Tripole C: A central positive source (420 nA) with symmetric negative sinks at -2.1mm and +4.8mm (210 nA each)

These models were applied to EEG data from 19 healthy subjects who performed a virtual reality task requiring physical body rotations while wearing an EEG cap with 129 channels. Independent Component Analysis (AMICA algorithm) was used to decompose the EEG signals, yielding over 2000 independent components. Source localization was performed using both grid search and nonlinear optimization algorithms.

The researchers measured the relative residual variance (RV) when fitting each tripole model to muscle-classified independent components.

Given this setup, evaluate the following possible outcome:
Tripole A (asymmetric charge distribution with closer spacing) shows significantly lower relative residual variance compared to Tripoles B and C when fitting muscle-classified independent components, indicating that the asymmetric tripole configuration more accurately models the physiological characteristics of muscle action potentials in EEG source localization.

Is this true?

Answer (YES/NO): NO